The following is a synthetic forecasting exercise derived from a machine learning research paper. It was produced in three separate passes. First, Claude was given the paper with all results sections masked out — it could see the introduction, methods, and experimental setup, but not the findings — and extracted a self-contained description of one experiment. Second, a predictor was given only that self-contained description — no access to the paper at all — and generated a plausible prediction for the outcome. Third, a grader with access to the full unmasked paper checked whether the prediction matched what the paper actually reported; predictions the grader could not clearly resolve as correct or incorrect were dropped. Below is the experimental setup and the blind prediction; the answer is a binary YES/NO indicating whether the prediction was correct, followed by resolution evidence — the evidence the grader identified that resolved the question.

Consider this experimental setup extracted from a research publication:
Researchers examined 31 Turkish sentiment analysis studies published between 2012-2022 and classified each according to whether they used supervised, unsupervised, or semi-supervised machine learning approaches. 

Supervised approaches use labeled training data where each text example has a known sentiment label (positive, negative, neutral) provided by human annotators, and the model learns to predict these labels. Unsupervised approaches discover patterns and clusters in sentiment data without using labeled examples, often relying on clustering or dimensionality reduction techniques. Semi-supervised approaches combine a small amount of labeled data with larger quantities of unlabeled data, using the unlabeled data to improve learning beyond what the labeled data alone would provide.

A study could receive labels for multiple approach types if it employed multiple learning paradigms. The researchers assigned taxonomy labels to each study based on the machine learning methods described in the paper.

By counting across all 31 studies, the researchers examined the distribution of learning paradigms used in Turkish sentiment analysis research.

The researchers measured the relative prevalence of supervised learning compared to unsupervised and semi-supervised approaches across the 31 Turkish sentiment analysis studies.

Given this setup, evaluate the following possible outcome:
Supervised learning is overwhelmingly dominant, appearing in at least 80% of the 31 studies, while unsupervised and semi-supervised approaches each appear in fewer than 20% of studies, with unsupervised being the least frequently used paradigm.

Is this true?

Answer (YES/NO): NO